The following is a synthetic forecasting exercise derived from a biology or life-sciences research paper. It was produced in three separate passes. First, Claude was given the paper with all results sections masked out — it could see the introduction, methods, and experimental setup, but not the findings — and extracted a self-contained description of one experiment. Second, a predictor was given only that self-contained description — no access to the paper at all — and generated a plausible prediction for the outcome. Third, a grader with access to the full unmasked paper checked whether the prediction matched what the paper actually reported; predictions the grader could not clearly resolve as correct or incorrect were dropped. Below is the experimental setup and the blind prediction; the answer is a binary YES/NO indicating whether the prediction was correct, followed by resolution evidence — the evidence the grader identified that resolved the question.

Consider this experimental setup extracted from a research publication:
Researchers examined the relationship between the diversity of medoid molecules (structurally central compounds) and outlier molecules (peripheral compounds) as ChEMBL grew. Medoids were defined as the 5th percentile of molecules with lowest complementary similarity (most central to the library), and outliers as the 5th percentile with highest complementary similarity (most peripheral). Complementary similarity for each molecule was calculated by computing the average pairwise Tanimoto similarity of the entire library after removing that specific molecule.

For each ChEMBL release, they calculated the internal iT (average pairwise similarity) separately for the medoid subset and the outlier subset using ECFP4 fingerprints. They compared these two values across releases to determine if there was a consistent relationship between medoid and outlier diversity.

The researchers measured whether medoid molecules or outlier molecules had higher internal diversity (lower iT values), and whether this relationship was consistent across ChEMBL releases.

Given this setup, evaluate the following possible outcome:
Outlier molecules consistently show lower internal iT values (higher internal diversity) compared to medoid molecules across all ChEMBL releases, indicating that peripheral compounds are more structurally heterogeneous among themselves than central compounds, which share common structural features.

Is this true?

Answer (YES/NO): YES